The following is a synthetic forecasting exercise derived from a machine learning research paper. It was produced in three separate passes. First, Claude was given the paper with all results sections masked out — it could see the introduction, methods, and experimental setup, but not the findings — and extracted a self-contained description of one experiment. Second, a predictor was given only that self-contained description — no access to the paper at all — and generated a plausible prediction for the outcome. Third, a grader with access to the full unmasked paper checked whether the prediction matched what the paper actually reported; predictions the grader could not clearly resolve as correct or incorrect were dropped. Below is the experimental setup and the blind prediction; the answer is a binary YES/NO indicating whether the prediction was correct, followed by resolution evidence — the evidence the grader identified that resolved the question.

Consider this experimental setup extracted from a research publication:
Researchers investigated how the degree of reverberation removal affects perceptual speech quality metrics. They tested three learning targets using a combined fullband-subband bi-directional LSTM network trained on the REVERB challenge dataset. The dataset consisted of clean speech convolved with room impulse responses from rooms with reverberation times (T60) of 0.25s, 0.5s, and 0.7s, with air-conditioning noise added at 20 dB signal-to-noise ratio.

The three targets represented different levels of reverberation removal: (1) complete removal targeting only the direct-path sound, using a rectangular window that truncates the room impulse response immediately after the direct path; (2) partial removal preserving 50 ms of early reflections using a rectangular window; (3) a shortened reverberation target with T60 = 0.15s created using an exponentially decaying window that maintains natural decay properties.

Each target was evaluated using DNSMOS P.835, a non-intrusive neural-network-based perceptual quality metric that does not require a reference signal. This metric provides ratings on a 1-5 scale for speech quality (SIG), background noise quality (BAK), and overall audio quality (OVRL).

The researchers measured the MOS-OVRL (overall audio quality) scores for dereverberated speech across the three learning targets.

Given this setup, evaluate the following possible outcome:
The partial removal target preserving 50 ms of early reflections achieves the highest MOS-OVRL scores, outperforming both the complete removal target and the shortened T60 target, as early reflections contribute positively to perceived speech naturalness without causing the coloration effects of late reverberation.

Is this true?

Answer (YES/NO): NO